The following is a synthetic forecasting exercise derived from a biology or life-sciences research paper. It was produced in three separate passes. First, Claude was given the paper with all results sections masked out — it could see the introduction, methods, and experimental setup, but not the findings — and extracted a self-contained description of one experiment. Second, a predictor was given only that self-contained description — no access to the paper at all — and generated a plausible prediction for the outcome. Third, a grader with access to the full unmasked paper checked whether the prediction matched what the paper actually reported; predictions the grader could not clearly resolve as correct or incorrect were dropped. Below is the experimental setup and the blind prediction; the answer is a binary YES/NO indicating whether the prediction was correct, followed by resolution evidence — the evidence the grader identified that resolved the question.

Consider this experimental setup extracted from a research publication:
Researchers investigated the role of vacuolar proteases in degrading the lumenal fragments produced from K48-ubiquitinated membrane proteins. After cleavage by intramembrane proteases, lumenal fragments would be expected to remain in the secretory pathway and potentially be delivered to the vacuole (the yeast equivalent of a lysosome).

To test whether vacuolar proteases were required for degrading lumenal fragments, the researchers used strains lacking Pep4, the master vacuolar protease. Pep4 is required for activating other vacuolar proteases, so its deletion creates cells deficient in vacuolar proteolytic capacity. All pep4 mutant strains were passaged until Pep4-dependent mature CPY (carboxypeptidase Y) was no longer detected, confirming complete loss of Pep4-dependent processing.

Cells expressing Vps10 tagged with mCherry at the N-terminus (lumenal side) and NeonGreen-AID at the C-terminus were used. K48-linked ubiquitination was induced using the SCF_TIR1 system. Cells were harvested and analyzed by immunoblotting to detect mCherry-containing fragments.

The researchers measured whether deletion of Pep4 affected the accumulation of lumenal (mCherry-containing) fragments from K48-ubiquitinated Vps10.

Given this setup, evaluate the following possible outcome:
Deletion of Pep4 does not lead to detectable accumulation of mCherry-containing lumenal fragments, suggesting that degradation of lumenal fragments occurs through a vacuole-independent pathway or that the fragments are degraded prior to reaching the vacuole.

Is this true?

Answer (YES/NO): NO